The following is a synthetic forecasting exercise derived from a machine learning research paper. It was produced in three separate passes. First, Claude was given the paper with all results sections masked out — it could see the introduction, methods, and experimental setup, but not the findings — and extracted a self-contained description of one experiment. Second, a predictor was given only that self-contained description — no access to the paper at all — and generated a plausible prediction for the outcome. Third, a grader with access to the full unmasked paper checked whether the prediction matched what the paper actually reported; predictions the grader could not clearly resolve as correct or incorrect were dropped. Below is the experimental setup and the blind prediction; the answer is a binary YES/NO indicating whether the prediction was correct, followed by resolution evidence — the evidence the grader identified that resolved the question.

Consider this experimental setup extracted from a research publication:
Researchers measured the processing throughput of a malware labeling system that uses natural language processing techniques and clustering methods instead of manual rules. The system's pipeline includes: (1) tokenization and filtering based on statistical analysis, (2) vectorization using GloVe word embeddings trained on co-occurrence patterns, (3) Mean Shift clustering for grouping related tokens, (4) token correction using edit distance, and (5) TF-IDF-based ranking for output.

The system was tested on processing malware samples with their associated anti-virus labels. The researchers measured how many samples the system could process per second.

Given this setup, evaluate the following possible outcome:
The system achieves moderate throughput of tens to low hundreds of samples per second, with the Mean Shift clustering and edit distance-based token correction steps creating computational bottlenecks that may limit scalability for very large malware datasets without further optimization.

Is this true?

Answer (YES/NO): NO